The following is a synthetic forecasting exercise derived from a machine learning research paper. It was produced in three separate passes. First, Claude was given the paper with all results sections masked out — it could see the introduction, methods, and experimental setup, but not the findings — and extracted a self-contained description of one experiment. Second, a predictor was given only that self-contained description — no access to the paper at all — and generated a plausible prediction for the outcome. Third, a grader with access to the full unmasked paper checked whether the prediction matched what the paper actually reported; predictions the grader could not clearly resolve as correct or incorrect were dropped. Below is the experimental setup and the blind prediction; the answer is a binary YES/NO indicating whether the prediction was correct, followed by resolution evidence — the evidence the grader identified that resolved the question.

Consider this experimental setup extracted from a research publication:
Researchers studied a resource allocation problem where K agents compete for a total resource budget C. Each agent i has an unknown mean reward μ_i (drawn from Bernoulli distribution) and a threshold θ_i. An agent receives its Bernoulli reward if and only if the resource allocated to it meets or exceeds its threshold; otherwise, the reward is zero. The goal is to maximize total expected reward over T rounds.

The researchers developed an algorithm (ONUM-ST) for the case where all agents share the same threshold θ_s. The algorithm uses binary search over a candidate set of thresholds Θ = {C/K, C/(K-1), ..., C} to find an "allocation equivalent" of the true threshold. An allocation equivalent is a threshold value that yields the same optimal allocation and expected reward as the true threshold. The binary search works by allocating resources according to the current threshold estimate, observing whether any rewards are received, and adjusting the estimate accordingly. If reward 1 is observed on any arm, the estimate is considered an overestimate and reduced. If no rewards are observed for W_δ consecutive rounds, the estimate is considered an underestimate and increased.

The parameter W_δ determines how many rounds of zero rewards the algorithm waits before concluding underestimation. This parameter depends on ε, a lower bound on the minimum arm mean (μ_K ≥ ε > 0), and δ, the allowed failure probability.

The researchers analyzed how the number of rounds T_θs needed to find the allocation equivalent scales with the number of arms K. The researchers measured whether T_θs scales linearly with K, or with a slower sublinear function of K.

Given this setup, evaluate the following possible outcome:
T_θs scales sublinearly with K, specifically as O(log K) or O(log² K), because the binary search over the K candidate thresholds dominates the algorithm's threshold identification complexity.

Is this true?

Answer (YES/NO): YES